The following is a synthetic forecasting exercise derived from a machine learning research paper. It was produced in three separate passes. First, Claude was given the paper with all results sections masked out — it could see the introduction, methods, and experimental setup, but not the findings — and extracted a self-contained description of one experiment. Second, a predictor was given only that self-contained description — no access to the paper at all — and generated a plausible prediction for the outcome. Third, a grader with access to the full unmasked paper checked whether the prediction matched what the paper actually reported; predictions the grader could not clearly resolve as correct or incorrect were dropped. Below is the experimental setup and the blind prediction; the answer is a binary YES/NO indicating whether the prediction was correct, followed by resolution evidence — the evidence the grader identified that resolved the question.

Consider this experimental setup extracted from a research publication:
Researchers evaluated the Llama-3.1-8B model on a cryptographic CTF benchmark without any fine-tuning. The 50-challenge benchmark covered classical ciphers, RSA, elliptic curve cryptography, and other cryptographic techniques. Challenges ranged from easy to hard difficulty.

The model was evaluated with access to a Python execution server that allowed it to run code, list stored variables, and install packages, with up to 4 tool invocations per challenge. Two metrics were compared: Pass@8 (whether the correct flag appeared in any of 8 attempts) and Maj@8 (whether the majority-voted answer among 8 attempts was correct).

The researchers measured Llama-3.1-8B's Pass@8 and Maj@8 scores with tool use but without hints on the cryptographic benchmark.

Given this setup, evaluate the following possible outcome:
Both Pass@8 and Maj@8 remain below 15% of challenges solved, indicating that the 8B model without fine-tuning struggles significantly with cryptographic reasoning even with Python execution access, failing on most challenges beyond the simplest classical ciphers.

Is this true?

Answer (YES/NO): YES